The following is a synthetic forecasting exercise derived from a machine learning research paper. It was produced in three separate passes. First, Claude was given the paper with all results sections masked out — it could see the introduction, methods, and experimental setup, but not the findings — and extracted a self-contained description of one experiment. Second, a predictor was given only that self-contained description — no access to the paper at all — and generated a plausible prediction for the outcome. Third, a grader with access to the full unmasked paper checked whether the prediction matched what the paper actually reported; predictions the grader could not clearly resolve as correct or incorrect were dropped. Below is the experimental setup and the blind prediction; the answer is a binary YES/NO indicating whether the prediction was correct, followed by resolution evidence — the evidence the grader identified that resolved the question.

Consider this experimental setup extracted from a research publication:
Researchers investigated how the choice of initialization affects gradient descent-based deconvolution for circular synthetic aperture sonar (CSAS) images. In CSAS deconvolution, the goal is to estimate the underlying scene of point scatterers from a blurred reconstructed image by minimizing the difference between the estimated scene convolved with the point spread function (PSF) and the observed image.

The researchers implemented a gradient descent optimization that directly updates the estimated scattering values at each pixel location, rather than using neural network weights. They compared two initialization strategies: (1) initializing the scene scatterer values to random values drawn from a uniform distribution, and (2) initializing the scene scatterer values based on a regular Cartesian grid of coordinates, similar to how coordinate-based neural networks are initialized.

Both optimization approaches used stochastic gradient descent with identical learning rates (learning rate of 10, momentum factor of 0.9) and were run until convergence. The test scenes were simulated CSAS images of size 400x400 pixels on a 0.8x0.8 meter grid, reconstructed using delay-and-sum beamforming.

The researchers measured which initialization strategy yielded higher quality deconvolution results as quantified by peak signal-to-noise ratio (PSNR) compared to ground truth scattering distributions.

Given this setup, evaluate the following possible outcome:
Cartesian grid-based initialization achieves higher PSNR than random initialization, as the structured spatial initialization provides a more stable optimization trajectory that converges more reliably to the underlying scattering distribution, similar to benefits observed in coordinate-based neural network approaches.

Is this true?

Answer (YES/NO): YES